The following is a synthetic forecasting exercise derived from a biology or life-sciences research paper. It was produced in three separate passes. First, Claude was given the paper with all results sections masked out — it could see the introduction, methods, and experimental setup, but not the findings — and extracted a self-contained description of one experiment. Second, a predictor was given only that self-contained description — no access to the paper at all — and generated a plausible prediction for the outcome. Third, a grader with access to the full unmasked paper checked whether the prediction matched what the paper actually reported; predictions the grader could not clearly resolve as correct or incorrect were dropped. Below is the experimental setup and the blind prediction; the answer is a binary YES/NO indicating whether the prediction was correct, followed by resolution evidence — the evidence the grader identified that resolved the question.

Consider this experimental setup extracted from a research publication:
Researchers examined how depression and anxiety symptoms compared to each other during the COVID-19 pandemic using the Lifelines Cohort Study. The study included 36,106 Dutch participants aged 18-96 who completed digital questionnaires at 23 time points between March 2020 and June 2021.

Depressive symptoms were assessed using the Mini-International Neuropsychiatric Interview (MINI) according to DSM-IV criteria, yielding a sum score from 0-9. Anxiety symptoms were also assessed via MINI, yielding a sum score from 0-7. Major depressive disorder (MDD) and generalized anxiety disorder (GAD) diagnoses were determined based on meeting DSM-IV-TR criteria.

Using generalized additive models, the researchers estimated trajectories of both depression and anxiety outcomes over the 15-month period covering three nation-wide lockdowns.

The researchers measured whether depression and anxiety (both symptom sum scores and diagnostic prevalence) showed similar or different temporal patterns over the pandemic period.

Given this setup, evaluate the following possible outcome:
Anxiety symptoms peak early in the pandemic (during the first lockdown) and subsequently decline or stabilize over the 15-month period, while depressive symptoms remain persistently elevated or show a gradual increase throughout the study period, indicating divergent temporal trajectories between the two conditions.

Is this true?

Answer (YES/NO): NO